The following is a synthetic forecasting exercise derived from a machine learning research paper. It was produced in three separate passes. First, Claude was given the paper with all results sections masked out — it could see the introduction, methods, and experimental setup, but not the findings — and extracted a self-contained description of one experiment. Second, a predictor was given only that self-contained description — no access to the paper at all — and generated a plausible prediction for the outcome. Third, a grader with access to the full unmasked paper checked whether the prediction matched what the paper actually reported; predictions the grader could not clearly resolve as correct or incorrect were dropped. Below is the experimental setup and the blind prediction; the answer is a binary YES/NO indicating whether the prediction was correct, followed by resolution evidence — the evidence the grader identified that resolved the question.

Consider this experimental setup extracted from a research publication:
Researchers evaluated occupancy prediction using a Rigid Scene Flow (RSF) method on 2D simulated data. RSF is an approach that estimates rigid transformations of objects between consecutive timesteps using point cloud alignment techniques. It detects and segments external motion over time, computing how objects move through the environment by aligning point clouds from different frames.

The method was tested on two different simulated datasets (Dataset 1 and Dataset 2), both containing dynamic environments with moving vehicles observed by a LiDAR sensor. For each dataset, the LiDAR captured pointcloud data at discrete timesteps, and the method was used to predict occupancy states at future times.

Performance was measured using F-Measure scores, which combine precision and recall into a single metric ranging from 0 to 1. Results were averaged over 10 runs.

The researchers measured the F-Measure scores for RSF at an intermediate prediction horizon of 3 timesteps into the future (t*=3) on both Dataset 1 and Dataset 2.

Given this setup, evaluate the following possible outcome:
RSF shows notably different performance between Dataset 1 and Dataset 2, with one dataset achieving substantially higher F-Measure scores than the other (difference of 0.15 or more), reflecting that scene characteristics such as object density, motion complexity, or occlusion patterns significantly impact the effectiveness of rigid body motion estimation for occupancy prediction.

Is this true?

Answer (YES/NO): NO